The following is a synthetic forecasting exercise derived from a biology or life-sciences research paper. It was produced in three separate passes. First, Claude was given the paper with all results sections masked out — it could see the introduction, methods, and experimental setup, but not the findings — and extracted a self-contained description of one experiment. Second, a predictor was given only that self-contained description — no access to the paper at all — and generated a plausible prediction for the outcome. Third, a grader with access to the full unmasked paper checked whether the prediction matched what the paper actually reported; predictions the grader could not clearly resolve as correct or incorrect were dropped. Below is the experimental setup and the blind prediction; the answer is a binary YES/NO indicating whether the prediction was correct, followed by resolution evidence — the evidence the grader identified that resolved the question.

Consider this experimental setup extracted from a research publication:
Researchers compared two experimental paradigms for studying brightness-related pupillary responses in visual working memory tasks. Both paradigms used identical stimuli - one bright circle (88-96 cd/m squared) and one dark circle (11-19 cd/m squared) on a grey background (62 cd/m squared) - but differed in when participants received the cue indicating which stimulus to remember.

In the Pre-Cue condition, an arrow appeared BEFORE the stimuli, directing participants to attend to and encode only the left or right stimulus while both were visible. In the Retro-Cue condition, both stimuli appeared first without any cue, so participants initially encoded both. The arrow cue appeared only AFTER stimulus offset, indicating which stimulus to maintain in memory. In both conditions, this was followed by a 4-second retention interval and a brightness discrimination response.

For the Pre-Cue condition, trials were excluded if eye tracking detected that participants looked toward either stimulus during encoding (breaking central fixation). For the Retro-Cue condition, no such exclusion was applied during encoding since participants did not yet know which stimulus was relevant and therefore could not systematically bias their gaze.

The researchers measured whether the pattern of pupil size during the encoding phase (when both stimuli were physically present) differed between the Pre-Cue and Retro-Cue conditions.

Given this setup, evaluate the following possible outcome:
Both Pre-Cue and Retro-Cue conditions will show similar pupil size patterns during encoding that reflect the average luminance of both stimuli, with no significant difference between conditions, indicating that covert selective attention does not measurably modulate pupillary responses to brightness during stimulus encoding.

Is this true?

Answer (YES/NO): NO